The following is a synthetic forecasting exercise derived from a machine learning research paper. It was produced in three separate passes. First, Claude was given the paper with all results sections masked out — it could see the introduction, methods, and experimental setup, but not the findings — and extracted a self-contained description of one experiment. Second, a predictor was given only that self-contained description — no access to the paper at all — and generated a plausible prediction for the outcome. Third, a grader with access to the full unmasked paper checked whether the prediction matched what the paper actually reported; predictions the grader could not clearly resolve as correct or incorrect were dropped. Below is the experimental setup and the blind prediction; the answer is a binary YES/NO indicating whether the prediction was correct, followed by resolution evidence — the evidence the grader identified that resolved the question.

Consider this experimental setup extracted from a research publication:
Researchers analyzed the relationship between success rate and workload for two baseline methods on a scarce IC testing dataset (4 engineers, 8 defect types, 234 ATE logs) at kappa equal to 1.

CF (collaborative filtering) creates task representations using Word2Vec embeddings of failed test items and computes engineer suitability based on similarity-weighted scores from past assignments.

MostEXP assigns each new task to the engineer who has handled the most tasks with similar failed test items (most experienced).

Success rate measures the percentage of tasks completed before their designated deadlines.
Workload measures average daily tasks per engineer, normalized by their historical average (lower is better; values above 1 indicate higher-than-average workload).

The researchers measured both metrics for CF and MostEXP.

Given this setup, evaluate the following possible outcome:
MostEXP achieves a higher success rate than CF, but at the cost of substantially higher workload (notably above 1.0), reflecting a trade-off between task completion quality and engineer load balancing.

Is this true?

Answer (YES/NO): NO